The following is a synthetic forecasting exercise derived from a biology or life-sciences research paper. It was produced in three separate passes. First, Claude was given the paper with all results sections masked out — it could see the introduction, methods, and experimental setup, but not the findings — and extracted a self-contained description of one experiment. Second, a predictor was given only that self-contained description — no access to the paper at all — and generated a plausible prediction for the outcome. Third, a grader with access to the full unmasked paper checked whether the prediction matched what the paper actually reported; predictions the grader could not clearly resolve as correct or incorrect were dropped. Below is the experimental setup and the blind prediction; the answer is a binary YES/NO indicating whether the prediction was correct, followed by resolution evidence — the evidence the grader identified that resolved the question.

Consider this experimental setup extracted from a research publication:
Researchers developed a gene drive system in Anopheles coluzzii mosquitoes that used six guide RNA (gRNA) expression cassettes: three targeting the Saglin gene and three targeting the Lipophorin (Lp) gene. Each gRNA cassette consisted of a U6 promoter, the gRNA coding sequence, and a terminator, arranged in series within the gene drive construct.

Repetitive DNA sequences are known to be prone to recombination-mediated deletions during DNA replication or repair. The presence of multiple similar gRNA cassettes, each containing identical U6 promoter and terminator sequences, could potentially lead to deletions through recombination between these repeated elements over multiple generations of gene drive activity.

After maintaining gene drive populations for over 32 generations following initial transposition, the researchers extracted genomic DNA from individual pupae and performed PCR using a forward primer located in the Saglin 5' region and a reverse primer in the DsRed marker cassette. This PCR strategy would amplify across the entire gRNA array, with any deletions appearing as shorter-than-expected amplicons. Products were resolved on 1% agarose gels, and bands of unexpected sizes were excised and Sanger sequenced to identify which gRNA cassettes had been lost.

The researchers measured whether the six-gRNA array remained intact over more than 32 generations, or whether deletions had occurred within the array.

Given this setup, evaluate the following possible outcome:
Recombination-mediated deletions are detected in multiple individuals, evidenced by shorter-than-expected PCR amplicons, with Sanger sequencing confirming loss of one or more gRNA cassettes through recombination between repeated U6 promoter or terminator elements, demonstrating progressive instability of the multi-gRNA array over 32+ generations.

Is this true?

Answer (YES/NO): YES